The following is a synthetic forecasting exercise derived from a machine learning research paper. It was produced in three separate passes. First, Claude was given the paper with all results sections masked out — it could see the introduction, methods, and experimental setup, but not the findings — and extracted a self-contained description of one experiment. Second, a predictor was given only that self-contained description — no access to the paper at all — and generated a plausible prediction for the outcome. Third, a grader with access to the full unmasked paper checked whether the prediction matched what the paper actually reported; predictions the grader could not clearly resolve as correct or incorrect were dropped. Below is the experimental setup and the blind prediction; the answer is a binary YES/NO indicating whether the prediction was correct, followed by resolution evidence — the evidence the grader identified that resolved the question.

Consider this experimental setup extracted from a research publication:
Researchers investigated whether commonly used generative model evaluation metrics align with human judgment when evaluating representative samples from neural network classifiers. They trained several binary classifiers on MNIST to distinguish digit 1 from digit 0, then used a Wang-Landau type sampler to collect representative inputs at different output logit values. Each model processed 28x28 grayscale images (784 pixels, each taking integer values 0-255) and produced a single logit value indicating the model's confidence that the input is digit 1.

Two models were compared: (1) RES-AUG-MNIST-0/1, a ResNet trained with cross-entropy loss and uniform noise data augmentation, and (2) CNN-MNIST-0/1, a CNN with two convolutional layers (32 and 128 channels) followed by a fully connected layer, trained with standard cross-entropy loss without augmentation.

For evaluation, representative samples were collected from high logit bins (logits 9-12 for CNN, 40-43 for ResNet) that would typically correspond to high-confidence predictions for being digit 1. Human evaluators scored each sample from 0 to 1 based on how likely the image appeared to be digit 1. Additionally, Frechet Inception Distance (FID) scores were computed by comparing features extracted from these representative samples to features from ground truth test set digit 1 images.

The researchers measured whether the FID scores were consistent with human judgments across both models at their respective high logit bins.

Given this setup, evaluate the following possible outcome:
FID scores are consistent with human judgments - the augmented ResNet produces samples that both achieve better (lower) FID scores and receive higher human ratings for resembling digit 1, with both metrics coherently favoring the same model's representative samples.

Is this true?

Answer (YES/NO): NO